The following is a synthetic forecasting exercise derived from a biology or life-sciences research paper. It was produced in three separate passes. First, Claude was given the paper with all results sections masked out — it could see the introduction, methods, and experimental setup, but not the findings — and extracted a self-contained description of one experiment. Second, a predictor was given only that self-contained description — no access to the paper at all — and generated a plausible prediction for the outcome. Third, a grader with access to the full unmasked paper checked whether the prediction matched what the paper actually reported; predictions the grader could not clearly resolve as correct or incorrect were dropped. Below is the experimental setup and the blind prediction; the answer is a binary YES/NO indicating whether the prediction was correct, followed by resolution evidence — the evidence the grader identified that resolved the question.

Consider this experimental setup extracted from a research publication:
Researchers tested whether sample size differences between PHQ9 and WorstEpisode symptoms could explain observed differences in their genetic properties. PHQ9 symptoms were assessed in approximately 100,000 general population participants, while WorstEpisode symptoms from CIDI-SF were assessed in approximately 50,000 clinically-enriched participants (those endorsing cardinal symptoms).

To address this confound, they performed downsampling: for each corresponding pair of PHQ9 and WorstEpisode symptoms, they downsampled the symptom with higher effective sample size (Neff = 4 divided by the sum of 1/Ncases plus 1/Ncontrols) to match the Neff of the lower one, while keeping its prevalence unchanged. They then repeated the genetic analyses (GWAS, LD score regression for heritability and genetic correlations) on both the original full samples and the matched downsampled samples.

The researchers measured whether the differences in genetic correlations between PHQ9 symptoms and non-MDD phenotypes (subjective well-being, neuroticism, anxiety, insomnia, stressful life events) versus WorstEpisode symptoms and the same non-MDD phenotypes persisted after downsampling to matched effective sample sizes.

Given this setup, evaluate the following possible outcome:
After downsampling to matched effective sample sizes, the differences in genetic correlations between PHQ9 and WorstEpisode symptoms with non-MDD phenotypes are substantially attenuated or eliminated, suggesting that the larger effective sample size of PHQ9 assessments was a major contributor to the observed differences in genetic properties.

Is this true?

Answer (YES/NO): NO